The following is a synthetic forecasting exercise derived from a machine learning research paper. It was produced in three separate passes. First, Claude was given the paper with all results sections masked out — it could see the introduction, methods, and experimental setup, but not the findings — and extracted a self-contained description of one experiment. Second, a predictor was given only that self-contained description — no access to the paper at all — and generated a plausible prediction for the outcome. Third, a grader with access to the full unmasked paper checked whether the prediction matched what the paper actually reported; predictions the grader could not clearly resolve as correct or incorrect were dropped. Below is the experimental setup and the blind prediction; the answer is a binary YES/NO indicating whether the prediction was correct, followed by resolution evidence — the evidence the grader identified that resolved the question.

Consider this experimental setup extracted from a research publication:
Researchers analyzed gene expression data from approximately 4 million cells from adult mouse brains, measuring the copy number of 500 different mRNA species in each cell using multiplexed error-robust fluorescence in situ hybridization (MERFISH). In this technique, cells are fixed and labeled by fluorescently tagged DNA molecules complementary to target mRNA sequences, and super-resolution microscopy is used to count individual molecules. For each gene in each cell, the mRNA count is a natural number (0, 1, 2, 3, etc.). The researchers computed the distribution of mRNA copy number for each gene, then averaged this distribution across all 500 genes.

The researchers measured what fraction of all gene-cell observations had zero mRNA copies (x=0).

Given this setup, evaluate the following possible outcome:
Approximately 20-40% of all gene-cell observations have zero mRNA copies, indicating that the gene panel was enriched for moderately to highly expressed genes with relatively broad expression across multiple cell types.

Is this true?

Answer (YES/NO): NO